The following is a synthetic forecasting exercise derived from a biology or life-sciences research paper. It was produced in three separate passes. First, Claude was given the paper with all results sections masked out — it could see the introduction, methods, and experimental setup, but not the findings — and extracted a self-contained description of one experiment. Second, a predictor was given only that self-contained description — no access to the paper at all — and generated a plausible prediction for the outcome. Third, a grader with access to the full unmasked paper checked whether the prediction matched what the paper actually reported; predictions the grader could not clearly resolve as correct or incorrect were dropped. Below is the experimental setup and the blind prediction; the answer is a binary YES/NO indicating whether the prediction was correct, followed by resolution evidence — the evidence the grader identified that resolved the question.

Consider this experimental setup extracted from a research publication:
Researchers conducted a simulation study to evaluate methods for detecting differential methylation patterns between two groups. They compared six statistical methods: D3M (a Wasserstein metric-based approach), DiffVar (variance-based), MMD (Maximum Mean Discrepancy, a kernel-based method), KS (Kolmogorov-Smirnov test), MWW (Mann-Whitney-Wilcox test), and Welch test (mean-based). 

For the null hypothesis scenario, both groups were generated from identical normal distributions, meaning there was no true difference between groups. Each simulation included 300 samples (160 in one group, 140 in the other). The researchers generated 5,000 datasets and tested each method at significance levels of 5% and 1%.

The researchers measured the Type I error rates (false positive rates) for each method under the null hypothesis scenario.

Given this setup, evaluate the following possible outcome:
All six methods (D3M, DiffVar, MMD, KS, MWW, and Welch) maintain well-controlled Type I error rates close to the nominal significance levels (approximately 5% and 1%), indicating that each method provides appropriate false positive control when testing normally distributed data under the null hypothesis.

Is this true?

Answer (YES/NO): NO